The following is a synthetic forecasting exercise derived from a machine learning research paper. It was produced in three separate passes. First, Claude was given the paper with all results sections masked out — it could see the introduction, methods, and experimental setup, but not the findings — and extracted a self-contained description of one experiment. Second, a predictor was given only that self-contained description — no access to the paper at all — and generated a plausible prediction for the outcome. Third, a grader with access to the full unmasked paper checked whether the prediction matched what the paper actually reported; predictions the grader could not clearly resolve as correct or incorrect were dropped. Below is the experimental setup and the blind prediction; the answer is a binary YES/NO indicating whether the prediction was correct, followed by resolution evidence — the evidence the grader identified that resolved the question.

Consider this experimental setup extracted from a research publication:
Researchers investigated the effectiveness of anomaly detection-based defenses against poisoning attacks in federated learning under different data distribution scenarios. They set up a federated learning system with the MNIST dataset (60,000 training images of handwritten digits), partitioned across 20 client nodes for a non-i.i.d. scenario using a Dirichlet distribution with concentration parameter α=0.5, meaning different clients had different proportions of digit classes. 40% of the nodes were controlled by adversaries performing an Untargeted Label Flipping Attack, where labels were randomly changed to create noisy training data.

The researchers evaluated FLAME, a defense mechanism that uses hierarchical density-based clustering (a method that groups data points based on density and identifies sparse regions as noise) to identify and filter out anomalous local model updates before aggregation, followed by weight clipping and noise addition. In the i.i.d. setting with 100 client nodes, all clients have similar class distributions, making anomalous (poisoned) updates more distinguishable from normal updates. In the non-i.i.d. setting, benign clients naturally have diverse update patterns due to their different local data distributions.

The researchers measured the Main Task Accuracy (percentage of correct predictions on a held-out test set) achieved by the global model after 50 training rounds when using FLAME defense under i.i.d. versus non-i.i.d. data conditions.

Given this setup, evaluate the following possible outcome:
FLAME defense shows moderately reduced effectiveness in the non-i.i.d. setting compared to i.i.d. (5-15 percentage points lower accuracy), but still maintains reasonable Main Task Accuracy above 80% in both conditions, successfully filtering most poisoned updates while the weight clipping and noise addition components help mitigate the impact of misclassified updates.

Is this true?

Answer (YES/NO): NO